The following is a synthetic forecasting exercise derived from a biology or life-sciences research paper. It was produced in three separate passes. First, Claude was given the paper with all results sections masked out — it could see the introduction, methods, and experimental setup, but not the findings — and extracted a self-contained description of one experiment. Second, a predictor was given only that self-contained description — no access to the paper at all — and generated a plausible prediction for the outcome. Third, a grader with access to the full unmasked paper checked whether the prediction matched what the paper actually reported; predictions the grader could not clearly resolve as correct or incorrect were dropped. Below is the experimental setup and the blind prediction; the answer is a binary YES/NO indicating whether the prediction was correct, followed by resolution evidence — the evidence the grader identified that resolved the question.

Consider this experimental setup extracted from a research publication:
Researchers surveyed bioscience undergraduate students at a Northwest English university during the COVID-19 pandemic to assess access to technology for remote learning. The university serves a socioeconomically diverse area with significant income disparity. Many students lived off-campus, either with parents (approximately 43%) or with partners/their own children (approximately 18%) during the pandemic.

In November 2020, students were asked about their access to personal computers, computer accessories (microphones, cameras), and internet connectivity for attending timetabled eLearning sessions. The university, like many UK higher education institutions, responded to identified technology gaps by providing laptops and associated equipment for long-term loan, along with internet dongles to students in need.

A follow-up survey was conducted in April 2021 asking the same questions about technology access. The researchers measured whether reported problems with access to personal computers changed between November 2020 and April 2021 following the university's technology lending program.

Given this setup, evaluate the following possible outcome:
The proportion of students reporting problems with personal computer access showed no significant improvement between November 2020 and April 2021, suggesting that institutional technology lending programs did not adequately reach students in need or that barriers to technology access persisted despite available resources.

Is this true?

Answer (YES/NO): NO